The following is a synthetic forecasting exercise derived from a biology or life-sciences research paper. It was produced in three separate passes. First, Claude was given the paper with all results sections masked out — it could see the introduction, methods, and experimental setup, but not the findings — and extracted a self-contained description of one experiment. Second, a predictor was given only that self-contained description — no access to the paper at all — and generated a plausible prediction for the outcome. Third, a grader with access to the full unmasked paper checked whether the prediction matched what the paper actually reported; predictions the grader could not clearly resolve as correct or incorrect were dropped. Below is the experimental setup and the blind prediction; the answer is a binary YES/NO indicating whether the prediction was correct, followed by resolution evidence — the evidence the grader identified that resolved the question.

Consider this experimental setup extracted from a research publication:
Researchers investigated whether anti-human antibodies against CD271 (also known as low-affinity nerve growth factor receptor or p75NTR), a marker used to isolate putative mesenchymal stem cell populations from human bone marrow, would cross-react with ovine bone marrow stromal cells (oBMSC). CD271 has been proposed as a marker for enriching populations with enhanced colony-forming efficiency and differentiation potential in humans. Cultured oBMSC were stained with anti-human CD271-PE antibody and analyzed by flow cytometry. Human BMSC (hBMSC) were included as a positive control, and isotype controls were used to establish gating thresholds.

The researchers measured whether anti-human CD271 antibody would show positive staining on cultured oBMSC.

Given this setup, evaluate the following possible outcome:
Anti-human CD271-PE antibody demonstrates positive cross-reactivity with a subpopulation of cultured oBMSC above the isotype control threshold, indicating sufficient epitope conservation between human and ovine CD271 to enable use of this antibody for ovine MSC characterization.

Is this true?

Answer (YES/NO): YES